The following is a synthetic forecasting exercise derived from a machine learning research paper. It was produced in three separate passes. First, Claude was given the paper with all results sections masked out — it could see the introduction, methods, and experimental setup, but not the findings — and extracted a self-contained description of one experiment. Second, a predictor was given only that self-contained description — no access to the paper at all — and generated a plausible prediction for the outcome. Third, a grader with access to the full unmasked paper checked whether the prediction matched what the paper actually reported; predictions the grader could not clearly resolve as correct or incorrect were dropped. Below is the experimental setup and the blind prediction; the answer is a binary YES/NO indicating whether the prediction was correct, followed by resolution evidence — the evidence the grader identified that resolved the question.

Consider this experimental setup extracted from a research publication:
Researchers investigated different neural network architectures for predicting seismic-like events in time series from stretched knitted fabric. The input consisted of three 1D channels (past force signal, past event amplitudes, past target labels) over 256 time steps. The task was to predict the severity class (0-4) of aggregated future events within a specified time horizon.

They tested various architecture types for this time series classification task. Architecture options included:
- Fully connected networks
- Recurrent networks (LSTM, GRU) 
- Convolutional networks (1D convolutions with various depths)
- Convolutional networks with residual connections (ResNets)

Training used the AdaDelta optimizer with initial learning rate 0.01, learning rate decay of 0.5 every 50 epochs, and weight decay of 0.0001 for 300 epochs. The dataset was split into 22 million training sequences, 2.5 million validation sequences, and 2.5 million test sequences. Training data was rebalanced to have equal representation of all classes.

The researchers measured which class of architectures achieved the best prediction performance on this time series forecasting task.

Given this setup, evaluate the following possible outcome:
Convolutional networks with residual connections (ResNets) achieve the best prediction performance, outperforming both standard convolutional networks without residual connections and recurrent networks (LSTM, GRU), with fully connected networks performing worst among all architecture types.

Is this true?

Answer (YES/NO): NO